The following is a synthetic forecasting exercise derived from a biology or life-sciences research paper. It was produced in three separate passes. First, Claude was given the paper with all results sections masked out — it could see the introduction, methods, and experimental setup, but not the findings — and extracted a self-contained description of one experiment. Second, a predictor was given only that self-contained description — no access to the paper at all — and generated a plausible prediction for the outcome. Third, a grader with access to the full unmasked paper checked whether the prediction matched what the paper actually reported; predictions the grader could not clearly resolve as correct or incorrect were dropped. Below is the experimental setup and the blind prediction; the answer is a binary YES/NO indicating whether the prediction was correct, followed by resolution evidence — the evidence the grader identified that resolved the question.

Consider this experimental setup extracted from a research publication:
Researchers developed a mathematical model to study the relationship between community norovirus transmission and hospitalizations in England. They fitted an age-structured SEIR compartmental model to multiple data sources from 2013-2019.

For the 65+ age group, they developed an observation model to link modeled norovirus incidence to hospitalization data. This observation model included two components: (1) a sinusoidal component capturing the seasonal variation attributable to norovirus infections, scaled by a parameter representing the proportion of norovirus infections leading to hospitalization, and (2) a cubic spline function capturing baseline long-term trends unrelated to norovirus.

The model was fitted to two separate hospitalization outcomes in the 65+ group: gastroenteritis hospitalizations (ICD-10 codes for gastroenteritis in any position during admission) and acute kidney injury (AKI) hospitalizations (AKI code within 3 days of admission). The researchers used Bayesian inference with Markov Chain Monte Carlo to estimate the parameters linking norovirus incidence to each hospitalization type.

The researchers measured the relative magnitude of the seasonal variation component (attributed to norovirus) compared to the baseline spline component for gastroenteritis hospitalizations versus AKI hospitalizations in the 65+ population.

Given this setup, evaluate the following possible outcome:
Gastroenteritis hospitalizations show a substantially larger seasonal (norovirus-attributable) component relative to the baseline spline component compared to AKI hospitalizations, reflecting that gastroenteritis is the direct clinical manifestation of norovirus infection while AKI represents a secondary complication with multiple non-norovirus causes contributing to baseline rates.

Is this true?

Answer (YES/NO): NO